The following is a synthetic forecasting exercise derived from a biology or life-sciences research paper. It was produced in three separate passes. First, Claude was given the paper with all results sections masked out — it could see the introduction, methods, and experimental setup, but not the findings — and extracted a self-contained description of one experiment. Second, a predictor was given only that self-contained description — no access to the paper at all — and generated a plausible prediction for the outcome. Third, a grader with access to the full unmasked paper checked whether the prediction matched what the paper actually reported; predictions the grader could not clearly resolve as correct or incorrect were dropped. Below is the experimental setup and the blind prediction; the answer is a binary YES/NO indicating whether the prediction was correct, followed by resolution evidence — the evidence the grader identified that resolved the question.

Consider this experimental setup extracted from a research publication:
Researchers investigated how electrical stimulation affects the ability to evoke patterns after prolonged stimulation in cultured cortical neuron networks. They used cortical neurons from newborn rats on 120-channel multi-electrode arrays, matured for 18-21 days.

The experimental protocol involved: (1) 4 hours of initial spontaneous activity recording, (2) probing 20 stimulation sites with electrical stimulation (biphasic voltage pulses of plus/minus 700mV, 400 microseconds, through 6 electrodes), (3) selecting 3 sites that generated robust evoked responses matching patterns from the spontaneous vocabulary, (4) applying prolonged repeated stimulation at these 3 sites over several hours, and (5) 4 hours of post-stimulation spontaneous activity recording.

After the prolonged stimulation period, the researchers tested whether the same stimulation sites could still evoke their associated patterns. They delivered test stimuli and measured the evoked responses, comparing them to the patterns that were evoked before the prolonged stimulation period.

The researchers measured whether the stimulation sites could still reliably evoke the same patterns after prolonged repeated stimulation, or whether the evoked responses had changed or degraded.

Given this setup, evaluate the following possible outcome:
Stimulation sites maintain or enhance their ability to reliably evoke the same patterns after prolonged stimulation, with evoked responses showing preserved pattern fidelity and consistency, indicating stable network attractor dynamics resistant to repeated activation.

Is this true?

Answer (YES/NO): YES